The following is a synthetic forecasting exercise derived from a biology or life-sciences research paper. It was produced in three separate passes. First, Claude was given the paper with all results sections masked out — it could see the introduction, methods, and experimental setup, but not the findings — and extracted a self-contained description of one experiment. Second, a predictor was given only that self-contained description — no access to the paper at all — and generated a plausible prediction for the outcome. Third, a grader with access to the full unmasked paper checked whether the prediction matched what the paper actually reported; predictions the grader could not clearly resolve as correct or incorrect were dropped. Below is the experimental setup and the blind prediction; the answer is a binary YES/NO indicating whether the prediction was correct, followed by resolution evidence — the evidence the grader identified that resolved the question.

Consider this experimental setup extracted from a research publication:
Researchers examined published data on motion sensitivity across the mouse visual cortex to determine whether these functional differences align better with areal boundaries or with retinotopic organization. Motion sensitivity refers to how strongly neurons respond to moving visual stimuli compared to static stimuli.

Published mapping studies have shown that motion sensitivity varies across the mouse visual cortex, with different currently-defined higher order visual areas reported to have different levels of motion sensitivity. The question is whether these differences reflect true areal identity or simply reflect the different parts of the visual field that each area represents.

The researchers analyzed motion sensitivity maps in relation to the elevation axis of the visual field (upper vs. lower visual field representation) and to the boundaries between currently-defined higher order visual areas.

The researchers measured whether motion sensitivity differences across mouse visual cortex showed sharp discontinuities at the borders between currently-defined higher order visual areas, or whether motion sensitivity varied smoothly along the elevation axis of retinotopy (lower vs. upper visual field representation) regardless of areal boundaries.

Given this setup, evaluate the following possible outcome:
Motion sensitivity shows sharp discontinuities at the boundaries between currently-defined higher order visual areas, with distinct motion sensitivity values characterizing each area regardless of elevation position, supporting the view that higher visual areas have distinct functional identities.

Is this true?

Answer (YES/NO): NO